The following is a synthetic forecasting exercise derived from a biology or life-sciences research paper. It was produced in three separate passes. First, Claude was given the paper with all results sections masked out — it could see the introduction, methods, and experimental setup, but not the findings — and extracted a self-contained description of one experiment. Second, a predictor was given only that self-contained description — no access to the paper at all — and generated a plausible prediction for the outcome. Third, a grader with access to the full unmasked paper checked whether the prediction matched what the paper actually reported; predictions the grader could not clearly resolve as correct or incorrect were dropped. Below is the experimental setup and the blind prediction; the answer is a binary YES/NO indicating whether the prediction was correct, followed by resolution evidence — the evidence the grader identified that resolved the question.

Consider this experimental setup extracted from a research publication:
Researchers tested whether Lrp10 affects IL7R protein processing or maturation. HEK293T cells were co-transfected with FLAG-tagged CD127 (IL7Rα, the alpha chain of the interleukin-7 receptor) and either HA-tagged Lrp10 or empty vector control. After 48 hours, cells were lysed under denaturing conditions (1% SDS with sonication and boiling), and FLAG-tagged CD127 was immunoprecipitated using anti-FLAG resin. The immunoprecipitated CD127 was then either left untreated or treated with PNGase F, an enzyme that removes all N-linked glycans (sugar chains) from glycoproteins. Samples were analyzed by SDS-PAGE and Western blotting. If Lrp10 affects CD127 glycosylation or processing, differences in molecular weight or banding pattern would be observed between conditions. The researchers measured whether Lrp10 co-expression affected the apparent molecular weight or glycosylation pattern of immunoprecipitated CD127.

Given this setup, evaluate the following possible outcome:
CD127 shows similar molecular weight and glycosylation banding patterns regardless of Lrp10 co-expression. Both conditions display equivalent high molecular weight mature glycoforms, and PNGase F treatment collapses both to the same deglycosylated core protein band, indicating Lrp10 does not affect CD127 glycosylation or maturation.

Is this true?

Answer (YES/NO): NO